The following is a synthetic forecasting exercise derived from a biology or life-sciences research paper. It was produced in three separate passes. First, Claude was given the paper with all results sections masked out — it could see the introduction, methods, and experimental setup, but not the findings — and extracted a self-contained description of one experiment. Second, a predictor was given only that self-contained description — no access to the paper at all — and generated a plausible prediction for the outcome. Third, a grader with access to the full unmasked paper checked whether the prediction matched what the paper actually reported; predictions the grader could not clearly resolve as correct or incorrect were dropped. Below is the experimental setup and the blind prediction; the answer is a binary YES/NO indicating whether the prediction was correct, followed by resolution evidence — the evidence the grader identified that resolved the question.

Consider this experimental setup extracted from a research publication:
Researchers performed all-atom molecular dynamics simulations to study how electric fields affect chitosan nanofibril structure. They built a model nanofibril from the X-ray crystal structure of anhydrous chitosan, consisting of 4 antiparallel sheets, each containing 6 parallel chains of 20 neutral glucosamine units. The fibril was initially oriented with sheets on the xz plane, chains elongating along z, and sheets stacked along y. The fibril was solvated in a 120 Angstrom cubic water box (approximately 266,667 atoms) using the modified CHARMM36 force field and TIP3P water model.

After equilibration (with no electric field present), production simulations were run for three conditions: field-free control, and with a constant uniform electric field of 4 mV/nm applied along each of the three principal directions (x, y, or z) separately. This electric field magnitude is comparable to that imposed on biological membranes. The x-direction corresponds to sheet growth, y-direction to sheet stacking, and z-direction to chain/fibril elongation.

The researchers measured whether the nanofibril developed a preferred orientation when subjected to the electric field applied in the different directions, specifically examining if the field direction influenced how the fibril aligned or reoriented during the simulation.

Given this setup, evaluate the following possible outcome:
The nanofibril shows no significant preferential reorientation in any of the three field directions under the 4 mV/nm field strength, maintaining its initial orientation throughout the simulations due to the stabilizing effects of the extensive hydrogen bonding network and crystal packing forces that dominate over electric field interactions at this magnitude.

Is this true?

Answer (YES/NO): NO